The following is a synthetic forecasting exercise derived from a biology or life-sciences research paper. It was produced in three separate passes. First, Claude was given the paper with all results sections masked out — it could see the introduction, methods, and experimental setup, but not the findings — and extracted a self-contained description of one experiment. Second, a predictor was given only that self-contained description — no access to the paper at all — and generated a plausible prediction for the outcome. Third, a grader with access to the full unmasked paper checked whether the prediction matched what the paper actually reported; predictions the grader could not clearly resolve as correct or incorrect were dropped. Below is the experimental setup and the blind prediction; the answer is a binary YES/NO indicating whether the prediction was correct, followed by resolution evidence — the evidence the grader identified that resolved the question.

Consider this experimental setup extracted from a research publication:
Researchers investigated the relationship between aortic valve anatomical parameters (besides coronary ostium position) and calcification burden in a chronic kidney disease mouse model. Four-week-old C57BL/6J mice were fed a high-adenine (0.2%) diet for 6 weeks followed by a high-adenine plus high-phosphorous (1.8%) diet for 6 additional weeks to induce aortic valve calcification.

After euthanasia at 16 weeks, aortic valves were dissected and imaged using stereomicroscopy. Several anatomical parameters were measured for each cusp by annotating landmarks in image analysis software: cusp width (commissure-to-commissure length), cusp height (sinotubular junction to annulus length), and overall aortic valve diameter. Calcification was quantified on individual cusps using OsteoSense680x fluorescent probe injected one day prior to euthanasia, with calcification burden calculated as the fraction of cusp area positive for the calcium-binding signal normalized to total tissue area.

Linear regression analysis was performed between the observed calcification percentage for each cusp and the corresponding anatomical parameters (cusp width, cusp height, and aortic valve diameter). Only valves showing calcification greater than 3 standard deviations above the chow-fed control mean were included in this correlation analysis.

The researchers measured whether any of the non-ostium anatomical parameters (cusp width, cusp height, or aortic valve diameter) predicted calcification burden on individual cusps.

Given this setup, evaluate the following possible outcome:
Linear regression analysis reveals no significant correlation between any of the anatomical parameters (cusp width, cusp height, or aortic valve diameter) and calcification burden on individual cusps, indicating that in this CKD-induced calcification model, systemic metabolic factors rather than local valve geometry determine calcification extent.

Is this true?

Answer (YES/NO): YES